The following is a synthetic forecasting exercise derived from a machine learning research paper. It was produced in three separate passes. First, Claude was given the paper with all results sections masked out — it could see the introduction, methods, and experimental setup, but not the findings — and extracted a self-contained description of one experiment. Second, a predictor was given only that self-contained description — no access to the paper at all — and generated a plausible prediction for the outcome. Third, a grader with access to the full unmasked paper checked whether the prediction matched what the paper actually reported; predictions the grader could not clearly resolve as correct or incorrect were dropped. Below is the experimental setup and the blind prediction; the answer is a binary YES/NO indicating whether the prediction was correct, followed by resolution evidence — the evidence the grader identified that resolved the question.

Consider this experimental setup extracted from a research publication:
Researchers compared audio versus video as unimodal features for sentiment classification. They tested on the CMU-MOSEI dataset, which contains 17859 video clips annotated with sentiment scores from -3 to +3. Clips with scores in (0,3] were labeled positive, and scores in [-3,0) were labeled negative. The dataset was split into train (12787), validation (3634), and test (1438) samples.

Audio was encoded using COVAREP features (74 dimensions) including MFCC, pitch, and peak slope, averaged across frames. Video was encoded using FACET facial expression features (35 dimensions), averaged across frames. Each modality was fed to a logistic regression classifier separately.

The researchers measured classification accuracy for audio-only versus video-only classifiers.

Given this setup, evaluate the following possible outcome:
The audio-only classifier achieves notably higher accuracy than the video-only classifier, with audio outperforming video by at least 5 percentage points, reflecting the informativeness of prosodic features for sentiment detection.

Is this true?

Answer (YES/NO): NO